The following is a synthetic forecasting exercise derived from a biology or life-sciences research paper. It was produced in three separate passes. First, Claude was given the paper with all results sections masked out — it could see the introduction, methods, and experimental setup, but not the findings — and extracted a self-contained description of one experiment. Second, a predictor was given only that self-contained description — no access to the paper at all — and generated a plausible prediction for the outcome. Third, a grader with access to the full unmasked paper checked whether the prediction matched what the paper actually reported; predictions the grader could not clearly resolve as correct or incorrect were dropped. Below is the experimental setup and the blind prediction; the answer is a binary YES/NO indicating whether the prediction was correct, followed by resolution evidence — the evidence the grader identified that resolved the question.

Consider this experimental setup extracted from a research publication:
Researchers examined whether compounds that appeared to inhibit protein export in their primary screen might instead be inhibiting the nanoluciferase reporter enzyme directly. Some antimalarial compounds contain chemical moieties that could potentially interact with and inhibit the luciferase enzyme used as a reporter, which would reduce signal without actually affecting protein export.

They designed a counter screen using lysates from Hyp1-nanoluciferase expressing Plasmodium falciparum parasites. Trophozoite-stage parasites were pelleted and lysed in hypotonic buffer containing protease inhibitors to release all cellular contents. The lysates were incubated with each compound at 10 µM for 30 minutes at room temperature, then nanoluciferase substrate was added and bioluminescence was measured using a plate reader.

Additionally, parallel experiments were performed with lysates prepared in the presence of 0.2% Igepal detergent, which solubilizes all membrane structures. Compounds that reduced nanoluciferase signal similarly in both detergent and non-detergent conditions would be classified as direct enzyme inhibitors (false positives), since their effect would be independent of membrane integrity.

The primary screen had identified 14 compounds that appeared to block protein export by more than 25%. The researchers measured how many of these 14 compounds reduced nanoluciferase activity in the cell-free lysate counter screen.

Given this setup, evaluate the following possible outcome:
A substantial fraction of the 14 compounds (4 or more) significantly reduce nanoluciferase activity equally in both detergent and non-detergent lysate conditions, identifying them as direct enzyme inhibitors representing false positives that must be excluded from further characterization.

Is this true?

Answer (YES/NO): YES